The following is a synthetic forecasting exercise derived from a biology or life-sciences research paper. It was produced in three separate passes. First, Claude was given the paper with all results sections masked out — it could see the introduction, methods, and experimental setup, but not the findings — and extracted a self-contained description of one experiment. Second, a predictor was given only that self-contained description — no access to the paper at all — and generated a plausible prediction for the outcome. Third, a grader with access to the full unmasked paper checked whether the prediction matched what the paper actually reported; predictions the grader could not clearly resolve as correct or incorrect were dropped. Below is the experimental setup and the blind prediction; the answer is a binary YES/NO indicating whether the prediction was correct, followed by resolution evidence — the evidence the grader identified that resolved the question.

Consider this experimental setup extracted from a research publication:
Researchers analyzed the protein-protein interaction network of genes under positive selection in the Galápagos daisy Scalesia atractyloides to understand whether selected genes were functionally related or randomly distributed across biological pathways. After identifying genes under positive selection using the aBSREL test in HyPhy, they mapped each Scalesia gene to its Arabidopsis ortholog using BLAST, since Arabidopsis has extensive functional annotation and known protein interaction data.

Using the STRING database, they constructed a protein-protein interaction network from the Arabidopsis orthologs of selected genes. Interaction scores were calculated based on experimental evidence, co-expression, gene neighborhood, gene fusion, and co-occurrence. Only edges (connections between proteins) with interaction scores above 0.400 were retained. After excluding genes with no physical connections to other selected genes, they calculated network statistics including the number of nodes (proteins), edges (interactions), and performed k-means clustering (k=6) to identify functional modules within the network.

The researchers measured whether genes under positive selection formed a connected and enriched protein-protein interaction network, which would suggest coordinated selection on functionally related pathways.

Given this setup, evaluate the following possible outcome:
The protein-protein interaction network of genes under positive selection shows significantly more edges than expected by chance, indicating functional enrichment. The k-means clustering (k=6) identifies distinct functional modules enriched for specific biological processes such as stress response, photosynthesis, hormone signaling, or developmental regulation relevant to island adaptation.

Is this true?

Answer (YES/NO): NO